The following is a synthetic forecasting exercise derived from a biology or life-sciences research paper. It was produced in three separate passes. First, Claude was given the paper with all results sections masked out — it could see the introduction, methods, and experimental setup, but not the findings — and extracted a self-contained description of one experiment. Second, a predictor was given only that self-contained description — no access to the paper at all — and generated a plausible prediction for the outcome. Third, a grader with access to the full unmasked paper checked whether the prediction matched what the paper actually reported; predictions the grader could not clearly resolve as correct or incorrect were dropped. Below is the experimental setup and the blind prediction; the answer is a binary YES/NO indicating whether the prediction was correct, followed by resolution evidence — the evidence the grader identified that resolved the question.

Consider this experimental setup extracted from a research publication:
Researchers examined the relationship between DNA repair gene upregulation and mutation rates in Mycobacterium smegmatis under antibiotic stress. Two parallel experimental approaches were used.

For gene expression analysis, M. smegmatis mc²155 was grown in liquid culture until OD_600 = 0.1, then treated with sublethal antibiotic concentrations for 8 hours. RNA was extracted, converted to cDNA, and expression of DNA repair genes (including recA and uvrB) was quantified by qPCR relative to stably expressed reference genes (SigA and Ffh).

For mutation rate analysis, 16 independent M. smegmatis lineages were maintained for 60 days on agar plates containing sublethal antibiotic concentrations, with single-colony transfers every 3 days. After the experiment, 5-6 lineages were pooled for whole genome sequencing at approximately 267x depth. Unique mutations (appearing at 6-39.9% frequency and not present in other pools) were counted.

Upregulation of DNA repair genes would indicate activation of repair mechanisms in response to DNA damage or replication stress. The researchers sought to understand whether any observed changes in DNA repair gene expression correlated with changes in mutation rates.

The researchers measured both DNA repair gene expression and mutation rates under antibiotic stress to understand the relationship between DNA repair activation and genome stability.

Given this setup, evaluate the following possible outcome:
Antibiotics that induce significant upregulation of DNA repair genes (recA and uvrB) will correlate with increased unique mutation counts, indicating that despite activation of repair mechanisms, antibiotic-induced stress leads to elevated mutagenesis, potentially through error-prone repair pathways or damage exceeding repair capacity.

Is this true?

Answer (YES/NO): NO